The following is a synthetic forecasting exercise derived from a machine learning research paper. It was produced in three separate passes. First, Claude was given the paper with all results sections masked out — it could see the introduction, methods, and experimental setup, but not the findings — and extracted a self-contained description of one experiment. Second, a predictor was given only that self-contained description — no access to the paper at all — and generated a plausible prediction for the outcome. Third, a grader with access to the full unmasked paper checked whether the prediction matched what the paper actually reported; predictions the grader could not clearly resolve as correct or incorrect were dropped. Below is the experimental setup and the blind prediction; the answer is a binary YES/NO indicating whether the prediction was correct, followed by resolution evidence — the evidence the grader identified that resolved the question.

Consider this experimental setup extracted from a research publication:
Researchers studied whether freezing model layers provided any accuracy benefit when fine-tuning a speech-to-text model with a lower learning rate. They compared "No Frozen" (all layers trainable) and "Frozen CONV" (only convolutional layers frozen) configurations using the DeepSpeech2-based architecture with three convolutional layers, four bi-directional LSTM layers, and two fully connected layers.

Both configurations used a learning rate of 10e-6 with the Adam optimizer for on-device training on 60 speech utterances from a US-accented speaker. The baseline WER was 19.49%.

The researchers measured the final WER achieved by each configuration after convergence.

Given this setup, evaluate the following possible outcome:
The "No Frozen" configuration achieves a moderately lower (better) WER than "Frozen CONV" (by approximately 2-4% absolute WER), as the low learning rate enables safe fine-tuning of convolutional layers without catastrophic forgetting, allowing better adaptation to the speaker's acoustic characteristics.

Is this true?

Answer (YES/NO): NO